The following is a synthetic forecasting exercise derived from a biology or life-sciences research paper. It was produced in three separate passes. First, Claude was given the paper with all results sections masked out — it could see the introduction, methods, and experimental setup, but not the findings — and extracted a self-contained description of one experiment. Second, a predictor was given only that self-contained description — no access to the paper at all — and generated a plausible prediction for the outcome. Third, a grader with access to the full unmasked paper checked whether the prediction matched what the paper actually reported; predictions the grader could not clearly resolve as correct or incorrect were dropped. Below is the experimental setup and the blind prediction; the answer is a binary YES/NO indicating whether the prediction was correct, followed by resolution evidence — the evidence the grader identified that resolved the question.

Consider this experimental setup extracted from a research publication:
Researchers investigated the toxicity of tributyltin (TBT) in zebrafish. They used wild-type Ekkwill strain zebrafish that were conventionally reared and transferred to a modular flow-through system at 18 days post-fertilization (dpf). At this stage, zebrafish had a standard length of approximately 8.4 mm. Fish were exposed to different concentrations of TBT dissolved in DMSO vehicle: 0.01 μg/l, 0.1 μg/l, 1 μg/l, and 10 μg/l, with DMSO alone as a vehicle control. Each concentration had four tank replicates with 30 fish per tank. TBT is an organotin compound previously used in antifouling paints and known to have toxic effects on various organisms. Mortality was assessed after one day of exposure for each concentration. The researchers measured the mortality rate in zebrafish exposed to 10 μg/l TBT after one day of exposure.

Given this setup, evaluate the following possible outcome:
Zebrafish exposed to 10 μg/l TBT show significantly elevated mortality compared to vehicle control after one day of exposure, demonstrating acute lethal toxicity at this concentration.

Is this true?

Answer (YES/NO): YES